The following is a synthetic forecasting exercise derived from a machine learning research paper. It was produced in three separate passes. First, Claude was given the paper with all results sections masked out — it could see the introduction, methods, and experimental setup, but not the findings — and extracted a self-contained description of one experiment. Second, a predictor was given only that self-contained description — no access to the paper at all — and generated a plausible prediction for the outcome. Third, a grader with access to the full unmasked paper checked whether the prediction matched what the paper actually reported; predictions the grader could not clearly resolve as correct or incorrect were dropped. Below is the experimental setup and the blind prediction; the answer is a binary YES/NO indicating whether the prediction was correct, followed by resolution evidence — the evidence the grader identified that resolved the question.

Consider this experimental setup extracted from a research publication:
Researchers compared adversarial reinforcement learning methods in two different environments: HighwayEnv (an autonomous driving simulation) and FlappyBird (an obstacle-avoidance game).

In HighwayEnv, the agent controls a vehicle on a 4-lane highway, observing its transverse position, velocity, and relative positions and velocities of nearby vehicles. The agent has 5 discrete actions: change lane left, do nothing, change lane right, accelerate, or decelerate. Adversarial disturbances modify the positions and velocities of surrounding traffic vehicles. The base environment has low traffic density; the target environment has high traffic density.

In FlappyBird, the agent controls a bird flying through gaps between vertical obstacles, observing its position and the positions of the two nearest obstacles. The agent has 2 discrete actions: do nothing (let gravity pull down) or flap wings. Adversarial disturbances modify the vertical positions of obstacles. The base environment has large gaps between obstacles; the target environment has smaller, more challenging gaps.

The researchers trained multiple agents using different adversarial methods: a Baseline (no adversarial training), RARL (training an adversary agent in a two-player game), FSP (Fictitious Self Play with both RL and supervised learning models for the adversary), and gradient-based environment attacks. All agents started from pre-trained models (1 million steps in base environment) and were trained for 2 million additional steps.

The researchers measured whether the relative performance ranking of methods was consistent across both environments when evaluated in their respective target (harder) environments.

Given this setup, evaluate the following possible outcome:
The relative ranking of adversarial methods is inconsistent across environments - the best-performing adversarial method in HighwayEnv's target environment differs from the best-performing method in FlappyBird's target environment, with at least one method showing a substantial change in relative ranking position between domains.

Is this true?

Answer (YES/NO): NO